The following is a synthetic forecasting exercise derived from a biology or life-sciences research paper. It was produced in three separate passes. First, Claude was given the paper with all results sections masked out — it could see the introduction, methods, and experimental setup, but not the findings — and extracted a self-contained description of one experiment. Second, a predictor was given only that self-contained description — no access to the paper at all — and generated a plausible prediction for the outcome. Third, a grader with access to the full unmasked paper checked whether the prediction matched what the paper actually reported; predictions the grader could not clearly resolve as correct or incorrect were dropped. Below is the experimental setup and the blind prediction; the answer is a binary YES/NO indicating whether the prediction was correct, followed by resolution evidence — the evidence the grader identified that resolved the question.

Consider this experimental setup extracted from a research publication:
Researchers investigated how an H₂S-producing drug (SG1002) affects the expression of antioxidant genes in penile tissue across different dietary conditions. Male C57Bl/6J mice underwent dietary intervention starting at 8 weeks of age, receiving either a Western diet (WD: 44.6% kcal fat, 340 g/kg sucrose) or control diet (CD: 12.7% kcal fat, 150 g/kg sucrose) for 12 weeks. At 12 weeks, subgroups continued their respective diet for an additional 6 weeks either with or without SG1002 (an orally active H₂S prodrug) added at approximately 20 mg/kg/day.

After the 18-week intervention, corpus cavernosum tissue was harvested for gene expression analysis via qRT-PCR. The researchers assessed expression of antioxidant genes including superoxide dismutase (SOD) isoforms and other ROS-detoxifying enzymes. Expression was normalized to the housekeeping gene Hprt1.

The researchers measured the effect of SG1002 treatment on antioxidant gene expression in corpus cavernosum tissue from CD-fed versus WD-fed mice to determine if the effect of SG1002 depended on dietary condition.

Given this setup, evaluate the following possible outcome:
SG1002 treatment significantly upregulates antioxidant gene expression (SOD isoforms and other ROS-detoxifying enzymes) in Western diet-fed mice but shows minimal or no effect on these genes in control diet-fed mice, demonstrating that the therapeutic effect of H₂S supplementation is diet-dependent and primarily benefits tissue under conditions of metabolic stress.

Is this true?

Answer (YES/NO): NO